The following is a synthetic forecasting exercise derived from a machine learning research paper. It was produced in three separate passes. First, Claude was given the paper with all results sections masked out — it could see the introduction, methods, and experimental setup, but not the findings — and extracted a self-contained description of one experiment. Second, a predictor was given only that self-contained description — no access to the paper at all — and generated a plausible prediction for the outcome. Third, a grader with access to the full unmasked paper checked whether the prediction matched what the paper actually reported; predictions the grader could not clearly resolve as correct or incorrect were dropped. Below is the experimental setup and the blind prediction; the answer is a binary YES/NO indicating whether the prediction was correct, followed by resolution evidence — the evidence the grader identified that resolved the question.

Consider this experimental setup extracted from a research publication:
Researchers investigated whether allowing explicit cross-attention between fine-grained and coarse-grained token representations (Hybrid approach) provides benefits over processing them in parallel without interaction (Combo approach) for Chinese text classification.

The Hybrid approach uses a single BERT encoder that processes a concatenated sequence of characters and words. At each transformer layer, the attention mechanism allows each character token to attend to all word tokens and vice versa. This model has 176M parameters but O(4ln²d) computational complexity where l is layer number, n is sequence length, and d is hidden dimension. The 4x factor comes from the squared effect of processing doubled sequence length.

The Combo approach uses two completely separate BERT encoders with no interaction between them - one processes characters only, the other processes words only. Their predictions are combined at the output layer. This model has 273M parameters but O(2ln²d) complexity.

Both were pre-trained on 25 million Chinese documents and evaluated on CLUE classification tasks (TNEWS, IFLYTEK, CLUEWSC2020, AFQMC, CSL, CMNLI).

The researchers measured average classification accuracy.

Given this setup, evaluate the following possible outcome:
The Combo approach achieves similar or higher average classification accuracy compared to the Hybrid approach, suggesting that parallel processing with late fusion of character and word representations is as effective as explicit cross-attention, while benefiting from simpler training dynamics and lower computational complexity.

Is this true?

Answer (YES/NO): NO